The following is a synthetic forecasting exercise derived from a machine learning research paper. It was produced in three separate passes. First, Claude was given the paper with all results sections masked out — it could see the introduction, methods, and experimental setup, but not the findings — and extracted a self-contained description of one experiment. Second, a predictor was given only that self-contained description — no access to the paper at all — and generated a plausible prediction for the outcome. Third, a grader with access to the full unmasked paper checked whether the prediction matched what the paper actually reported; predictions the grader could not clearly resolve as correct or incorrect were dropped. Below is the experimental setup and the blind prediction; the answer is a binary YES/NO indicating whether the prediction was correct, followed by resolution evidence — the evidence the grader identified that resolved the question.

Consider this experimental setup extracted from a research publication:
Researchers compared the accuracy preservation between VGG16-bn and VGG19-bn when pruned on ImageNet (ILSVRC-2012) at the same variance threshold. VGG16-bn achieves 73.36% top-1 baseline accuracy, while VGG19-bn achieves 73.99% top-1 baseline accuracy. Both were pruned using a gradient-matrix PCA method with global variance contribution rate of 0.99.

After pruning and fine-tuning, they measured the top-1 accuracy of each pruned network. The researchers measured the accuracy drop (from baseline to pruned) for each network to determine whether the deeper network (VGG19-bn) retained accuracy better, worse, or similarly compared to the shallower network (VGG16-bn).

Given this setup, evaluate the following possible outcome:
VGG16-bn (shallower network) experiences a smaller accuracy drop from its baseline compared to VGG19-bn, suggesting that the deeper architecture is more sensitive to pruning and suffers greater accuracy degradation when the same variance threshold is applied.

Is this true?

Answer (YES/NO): YES